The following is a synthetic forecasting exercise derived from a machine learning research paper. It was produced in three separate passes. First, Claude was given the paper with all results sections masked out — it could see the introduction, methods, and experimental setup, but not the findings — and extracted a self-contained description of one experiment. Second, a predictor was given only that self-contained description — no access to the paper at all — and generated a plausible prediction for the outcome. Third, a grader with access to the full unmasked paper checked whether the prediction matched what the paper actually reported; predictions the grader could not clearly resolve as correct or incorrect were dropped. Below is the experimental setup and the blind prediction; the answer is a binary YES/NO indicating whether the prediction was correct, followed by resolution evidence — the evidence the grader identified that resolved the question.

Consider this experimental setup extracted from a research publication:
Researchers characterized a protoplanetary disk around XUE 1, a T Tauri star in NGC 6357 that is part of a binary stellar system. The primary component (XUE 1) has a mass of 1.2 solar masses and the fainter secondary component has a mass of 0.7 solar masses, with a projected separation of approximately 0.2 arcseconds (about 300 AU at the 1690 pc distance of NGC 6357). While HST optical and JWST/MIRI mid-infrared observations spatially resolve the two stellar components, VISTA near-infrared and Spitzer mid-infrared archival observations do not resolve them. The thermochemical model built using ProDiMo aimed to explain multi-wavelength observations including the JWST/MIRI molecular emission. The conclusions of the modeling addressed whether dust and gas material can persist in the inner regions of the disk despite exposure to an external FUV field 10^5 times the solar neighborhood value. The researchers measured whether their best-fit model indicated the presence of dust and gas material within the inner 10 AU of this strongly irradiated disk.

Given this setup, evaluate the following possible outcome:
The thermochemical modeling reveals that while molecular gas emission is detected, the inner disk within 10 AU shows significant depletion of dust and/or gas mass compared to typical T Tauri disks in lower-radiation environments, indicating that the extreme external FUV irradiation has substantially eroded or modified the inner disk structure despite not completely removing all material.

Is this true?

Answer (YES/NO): NO